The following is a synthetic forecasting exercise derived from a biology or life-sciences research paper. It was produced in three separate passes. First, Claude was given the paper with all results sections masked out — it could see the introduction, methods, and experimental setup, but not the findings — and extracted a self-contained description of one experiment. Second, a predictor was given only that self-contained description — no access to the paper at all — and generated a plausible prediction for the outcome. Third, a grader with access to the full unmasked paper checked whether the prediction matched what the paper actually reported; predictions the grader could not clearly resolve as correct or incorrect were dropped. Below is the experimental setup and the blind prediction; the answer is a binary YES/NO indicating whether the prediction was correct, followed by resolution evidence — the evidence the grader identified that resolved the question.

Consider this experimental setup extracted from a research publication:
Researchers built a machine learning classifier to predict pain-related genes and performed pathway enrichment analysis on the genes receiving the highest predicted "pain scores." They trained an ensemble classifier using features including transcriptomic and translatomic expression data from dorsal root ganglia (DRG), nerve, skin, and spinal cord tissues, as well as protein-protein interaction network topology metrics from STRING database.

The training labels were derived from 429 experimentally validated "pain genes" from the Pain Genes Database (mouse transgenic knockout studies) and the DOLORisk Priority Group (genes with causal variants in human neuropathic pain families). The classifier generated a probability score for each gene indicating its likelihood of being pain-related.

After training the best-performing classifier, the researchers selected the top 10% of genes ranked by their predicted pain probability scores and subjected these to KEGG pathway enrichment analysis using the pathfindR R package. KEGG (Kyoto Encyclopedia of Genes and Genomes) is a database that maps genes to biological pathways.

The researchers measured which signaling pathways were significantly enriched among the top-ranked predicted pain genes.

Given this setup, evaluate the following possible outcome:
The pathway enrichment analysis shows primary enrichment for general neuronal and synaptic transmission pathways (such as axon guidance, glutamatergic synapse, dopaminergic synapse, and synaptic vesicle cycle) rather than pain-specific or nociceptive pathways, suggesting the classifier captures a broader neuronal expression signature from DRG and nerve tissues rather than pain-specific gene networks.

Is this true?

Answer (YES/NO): NO